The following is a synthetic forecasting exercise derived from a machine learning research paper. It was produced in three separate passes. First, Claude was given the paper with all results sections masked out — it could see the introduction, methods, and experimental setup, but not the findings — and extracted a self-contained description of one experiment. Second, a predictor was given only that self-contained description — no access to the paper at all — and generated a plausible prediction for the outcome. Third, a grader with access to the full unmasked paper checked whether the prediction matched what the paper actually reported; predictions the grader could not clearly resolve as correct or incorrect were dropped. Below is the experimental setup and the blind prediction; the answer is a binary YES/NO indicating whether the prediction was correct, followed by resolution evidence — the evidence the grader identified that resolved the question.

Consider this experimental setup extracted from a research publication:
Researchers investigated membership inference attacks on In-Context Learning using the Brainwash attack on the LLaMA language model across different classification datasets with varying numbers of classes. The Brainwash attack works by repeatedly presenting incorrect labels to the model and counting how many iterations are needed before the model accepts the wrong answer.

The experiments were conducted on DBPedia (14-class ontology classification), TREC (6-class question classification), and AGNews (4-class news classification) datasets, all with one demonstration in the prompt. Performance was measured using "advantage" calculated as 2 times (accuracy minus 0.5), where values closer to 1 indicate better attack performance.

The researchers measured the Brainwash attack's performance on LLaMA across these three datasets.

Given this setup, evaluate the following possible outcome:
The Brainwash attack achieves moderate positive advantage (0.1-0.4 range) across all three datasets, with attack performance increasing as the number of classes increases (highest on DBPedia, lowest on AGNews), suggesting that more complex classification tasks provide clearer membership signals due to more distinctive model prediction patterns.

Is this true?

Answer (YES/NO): NO